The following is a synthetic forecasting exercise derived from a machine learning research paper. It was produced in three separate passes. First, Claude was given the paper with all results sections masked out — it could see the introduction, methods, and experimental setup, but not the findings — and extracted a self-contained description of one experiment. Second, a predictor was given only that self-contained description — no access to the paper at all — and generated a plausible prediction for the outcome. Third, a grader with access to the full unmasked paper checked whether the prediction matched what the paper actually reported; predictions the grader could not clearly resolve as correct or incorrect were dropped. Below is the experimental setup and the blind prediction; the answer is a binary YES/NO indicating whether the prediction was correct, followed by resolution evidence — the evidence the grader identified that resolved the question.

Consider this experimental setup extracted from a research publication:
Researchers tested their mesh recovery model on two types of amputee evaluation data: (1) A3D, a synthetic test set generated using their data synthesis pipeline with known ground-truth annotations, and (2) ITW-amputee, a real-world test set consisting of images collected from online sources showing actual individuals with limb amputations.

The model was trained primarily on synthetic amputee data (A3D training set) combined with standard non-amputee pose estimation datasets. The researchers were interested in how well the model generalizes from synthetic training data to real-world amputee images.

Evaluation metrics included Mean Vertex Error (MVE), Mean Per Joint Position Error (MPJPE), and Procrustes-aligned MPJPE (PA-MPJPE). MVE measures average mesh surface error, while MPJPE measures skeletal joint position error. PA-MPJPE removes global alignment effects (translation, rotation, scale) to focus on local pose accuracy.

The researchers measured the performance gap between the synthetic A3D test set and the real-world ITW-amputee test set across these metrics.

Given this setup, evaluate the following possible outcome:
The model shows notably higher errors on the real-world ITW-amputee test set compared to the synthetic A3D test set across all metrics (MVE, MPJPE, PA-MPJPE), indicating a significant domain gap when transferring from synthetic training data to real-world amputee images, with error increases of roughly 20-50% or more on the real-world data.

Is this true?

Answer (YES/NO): YES